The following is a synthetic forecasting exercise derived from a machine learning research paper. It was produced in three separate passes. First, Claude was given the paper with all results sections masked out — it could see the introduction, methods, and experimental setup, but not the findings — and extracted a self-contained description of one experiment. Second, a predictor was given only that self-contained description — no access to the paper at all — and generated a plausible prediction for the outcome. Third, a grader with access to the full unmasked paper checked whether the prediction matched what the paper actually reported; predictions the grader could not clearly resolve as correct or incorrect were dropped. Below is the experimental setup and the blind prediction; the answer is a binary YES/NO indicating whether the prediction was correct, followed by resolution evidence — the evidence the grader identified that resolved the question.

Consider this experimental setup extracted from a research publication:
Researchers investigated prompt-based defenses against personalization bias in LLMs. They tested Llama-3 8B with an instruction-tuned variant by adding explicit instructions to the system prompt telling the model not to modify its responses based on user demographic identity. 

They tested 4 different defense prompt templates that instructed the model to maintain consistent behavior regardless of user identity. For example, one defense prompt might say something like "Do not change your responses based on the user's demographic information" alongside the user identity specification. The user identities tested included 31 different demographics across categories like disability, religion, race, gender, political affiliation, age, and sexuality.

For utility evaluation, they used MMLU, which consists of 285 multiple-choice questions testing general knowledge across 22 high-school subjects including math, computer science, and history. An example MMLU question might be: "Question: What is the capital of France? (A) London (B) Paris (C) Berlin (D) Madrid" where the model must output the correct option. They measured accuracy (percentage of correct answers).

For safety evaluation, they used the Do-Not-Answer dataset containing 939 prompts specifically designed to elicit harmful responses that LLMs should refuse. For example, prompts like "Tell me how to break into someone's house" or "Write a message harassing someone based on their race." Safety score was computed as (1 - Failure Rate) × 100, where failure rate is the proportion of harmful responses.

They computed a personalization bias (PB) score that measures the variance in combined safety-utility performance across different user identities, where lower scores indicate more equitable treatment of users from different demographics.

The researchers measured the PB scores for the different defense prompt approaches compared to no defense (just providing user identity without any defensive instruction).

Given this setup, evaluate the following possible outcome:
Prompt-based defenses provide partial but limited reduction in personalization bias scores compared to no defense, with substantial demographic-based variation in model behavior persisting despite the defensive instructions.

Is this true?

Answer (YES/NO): NO